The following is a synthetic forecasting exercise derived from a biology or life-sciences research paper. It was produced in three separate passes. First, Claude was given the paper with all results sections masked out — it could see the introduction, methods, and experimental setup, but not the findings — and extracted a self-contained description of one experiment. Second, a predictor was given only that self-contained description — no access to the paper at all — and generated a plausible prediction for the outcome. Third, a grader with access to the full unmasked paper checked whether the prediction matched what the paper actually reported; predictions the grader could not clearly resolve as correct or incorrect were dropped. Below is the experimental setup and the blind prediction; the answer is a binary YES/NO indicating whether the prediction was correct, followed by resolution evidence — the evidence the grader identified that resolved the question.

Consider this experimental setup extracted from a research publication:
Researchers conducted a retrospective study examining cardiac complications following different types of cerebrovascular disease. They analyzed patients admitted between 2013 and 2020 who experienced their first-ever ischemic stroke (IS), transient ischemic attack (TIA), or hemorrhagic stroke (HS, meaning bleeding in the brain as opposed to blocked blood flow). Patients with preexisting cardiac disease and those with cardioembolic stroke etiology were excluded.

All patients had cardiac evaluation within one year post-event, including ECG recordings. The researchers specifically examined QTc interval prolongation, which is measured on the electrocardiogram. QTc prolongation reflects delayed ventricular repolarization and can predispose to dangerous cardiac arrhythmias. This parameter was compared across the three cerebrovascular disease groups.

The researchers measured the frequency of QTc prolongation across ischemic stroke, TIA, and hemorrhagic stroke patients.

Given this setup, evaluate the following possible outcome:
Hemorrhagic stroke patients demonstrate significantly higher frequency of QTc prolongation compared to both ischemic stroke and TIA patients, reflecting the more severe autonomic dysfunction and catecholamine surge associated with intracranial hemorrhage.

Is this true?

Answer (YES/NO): YES